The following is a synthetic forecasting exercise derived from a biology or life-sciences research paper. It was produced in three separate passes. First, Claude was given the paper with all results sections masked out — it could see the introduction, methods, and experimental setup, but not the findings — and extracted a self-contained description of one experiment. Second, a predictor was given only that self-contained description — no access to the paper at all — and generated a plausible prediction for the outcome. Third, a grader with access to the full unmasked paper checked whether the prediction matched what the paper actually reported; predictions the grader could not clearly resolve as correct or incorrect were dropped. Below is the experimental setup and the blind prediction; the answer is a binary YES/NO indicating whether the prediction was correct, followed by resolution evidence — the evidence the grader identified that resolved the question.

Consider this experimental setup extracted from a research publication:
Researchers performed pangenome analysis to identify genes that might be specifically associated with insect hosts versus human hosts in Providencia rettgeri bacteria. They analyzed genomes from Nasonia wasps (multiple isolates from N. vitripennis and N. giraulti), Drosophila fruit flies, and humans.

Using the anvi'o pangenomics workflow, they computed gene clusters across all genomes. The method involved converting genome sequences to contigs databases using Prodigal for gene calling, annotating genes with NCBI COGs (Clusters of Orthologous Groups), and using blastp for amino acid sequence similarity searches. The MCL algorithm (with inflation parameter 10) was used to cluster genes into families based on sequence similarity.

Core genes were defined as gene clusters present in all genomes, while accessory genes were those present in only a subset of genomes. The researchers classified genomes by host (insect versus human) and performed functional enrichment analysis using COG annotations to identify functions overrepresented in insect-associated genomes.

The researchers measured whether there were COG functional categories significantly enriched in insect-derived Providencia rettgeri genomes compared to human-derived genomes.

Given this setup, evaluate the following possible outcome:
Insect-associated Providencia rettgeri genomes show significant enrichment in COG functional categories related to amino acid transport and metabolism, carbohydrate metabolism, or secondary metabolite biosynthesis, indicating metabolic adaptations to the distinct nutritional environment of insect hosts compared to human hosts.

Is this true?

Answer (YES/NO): NO